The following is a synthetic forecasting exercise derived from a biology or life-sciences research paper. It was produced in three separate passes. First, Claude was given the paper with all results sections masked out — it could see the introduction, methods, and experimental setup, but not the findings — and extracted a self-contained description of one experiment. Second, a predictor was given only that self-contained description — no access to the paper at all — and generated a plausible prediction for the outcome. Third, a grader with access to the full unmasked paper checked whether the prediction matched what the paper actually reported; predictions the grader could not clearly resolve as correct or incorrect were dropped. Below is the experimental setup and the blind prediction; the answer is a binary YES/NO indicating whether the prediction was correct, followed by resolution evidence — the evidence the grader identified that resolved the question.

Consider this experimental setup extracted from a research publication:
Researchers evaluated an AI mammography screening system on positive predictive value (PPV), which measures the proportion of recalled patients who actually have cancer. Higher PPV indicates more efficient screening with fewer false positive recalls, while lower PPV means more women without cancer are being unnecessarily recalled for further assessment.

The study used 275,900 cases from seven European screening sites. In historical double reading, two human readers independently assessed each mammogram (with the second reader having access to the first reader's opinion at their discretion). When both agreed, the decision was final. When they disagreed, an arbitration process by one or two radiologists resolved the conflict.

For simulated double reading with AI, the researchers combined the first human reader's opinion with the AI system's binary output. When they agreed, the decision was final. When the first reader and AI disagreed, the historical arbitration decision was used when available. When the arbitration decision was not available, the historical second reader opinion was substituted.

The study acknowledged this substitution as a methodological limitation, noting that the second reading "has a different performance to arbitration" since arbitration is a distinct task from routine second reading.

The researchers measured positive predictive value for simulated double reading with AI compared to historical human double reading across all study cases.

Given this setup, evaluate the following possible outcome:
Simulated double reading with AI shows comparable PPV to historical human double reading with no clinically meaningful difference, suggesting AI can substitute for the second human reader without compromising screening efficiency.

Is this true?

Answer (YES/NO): NO